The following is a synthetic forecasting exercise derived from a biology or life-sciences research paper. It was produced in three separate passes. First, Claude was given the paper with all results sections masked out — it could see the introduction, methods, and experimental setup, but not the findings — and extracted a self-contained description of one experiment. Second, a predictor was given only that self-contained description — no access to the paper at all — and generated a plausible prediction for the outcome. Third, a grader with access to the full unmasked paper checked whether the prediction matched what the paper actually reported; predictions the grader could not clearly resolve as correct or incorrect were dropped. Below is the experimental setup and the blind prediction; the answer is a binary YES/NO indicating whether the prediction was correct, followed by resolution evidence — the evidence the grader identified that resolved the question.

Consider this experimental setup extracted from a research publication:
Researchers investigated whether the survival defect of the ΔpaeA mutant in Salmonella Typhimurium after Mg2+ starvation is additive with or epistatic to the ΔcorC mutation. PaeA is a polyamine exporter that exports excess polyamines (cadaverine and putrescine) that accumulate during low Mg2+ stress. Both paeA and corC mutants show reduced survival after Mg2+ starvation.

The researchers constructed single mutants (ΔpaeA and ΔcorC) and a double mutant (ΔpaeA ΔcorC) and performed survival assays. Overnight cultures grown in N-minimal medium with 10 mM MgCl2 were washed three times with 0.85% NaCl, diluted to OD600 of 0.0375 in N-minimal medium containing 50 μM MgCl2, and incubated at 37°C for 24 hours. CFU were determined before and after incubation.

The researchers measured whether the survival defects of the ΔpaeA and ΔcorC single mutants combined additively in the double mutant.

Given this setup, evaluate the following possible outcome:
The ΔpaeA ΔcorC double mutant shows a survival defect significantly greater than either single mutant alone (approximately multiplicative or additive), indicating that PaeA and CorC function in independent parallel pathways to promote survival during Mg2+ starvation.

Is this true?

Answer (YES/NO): YES